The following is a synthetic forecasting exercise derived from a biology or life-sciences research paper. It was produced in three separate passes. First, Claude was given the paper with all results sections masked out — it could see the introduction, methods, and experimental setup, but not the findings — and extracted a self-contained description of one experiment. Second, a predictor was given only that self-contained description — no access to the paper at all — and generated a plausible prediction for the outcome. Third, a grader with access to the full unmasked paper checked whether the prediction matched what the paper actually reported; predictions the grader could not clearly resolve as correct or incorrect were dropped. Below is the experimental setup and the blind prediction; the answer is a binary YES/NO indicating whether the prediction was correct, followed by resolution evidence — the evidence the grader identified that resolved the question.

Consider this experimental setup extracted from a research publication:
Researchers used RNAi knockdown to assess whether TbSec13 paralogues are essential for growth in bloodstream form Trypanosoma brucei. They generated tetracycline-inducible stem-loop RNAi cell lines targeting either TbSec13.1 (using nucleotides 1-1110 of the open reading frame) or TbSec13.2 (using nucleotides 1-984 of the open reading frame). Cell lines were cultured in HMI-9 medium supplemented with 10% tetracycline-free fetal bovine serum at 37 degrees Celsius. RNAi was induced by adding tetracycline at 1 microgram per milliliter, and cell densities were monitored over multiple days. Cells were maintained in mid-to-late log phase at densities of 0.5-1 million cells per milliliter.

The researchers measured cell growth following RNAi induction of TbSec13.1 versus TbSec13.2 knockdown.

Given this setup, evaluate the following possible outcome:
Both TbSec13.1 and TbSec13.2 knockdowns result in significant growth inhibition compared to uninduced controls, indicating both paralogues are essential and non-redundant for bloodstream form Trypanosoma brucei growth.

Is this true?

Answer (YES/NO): YES